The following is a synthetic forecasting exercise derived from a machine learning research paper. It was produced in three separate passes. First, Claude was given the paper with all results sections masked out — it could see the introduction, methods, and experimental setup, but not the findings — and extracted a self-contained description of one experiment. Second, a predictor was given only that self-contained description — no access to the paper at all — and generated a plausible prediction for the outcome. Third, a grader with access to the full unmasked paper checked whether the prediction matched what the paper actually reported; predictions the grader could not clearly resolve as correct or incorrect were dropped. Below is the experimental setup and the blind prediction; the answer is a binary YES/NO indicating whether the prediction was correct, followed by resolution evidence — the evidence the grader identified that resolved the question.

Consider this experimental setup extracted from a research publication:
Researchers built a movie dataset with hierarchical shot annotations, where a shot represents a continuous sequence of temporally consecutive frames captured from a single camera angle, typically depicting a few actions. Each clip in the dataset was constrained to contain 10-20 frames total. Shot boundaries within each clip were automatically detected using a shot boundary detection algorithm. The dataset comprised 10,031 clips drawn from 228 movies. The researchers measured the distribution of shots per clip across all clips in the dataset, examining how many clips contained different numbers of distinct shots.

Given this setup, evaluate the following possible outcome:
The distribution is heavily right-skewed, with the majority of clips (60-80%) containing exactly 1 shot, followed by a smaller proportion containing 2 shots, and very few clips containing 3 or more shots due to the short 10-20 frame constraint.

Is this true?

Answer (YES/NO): NO